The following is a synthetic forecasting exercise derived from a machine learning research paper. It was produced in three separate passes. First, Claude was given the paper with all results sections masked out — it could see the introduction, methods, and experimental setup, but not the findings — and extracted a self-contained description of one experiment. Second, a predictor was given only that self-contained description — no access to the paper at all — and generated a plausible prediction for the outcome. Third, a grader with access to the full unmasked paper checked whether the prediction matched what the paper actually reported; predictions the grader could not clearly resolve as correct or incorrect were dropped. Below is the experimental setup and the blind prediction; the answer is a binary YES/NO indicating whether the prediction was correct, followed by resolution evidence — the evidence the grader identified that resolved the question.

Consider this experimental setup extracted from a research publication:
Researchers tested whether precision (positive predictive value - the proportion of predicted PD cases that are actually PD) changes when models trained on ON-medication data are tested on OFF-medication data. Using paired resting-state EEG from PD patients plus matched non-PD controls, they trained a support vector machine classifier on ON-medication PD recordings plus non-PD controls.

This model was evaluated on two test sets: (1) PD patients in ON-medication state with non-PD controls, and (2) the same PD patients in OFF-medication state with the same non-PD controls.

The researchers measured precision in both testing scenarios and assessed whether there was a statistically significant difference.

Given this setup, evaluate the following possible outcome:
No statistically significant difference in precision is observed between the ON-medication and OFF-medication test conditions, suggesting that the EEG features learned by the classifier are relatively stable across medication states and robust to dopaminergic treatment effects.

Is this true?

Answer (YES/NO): NO